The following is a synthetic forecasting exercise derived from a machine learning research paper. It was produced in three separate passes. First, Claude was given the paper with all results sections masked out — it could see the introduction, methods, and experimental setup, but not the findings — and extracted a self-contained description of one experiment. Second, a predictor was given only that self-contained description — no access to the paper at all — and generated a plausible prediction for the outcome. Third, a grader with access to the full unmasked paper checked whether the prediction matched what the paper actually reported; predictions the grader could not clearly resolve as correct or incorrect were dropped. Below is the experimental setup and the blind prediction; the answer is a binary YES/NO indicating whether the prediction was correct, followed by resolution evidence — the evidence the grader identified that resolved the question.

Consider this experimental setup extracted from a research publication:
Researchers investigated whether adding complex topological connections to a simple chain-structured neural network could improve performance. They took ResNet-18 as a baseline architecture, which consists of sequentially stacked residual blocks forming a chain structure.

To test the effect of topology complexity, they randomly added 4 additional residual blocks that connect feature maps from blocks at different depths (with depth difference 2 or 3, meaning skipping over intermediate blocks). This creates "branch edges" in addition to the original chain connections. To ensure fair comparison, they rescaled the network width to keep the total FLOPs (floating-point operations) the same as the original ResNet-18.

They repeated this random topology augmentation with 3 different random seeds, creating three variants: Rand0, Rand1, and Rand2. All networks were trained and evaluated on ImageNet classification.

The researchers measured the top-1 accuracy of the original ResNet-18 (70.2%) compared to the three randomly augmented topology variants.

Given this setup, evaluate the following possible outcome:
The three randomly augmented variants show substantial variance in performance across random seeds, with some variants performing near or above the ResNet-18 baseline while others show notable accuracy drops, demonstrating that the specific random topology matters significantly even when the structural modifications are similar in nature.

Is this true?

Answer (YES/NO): YES